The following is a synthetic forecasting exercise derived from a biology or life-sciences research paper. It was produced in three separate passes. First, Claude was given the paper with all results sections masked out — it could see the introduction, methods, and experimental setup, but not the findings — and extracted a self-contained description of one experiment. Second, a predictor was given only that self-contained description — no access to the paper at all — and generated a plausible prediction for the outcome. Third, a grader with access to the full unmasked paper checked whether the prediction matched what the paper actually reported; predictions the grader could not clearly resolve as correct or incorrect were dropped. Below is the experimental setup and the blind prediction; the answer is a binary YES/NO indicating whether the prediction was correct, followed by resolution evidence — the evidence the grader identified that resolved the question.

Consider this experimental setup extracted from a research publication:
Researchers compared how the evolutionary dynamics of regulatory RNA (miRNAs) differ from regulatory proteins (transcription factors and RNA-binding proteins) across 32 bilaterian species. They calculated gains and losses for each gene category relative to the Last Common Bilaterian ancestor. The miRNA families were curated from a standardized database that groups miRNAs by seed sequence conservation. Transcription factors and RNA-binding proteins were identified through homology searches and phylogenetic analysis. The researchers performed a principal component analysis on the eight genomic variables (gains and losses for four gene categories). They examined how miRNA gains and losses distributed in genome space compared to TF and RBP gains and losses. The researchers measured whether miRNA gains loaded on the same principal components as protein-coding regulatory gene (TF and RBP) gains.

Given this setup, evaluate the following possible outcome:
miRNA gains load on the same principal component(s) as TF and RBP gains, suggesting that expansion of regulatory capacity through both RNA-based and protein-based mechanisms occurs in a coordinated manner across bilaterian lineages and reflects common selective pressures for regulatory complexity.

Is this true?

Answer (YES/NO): NO